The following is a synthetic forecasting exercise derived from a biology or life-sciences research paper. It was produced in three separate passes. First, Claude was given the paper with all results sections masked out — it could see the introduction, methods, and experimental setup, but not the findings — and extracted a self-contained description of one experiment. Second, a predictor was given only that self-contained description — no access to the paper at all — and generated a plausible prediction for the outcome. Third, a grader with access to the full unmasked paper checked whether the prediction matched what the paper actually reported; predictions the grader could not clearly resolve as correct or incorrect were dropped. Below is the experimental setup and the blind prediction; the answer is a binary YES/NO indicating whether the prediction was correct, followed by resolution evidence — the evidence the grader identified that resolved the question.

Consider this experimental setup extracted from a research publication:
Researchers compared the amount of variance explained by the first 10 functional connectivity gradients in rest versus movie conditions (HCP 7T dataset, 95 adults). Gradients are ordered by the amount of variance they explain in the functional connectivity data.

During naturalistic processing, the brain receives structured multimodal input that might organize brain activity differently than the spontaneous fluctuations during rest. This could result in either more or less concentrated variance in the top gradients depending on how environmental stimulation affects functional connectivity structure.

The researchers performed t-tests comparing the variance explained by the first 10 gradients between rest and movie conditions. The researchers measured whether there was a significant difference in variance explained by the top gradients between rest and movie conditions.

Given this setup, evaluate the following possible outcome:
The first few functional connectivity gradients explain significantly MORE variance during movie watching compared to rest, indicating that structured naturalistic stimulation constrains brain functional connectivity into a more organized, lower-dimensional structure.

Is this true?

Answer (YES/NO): NO